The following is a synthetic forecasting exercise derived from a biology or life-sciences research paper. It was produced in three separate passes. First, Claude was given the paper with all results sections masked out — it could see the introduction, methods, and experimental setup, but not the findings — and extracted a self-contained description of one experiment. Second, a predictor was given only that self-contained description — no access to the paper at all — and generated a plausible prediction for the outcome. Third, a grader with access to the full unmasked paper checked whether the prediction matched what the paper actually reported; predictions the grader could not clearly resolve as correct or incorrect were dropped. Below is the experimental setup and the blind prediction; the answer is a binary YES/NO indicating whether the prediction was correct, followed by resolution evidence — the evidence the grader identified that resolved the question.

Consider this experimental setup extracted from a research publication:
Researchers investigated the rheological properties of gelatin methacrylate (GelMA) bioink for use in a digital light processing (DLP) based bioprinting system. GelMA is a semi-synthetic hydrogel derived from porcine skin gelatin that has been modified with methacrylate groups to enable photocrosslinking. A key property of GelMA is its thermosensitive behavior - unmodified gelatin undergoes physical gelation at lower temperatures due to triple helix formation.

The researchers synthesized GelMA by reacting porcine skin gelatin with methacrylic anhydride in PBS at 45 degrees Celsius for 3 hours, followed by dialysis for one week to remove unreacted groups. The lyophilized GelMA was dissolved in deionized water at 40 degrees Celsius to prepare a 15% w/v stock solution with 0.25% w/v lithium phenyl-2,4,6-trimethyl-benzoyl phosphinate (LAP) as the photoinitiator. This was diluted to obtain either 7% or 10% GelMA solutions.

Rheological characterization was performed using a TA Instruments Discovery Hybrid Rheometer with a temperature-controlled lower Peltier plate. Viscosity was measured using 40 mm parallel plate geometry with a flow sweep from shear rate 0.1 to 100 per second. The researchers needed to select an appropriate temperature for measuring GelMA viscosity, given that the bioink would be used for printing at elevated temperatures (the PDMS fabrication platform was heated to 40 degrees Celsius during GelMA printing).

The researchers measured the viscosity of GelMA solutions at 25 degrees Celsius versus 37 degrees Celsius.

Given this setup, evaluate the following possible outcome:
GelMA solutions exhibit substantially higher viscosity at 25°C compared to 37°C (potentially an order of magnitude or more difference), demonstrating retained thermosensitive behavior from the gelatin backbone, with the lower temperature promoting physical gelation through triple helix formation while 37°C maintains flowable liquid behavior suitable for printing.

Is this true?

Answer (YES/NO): YES